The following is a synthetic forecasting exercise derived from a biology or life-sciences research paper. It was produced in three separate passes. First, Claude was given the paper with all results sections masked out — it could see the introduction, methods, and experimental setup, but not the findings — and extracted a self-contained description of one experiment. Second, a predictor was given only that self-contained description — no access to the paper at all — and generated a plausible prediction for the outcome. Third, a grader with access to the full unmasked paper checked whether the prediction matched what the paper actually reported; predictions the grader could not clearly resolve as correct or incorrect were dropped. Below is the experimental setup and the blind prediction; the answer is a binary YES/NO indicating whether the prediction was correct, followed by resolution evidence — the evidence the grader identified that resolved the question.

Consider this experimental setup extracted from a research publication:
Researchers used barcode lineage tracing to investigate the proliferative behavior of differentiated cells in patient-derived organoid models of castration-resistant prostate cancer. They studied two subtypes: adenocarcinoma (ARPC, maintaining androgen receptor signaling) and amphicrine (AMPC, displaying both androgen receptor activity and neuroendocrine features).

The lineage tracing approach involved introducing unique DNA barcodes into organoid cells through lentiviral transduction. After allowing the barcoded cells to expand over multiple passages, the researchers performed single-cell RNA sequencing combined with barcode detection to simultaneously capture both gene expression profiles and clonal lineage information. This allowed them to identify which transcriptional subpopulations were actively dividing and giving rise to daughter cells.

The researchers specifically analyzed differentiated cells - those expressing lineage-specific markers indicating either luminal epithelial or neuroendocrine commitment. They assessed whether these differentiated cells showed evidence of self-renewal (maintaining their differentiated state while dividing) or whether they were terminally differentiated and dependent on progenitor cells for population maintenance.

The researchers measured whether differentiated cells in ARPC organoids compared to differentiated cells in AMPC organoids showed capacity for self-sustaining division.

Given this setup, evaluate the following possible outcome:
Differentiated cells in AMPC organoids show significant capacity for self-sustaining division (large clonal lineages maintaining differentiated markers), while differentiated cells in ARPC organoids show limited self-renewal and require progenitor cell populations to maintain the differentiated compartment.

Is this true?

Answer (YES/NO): NO